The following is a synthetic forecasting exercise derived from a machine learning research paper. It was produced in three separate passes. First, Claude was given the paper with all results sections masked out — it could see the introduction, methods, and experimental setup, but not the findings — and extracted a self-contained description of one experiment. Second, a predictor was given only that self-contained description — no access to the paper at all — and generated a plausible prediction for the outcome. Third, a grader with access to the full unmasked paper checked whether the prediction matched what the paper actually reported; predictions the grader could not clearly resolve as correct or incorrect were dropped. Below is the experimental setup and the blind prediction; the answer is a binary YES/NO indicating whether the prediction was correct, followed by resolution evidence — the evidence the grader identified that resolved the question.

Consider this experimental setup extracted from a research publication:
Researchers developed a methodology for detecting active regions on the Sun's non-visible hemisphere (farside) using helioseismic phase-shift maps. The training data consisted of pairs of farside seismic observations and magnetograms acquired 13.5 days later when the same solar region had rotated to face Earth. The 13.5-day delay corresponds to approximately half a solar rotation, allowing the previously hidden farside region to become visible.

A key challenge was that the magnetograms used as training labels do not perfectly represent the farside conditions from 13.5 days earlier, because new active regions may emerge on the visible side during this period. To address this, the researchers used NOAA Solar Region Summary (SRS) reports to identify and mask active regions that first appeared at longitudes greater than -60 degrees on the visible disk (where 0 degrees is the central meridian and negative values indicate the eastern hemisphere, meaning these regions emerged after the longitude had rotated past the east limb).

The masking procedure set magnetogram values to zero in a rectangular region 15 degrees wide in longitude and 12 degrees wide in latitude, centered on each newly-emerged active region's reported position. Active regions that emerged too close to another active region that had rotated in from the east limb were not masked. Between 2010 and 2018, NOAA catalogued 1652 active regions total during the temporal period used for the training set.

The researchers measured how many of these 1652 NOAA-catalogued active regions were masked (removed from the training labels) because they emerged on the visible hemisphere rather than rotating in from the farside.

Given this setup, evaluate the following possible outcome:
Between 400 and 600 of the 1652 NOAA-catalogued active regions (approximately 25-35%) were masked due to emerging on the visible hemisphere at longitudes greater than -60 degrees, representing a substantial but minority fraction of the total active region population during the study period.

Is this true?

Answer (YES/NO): NO